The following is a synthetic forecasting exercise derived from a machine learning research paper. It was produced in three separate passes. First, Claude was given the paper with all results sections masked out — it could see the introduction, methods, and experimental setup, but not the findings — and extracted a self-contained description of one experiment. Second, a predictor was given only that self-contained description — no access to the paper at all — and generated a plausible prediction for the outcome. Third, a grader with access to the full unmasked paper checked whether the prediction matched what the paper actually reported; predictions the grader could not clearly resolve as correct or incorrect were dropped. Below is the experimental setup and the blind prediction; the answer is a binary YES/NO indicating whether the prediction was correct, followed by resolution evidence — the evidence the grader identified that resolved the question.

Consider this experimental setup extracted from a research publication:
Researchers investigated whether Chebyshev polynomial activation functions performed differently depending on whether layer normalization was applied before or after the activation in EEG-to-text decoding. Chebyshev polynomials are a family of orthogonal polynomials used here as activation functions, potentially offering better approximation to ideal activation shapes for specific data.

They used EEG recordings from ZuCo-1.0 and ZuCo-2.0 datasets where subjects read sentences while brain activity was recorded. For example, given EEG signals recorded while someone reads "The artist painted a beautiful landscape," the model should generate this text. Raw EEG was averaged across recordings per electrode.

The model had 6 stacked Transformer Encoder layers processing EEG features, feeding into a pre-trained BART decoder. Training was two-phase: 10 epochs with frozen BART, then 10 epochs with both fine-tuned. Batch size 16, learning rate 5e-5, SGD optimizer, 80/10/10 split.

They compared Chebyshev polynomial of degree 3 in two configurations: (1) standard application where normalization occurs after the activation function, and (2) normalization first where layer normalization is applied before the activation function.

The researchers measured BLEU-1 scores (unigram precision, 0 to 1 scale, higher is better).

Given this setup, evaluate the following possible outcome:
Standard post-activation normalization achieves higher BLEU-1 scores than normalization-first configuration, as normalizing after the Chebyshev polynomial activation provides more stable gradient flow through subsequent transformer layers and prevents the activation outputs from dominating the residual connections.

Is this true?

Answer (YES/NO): YES